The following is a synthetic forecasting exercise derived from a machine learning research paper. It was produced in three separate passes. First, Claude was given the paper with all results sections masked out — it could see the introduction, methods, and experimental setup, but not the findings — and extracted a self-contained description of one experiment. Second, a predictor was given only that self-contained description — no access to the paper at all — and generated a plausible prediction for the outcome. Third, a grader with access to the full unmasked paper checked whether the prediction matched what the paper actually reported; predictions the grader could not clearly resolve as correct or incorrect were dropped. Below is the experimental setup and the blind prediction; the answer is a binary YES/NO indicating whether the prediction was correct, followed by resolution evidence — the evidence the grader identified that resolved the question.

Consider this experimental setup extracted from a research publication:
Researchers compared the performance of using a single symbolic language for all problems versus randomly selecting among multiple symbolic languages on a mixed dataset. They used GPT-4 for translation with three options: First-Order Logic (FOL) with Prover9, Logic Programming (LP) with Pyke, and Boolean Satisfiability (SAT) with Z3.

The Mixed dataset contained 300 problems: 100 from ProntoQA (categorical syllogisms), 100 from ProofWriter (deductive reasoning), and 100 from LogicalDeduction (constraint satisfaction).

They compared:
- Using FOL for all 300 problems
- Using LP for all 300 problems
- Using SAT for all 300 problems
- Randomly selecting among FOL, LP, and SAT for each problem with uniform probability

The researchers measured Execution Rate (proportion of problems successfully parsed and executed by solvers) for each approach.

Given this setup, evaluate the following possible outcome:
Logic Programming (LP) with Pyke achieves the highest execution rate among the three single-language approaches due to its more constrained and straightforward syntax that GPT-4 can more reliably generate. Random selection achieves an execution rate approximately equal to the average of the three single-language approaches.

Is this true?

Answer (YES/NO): NO